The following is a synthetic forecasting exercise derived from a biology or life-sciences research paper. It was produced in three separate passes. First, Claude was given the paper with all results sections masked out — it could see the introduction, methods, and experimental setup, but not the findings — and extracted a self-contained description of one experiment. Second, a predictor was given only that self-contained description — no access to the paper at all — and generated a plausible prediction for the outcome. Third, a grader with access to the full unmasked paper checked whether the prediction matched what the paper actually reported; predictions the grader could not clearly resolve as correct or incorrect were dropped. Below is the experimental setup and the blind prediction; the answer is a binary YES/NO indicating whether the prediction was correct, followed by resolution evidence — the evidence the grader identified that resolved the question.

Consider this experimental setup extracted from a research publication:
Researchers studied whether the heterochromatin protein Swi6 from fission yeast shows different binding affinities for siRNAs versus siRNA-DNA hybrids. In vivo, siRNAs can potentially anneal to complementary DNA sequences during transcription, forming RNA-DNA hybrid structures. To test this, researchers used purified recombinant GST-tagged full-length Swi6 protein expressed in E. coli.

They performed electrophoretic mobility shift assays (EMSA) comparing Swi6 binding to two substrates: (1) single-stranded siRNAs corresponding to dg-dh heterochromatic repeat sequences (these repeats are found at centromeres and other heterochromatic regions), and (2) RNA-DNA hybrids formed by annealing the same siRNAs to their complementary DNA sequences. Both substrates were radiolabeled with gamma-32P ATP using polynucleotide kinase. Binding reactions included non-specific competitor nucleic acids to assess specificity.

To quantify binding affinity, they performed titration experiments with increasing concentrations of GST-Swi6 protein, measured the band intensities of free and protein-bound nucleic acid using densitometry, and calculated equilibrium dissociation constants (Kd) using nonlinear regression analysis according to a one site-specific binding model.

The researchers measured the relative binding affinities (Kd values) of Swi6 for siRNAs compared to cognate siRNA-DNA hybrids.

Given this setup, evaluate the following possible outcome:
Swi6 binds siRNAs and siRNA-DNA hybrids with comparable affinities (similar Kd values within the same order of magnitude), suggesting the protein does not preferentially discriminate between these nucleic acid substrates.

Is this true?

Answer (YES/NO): NO